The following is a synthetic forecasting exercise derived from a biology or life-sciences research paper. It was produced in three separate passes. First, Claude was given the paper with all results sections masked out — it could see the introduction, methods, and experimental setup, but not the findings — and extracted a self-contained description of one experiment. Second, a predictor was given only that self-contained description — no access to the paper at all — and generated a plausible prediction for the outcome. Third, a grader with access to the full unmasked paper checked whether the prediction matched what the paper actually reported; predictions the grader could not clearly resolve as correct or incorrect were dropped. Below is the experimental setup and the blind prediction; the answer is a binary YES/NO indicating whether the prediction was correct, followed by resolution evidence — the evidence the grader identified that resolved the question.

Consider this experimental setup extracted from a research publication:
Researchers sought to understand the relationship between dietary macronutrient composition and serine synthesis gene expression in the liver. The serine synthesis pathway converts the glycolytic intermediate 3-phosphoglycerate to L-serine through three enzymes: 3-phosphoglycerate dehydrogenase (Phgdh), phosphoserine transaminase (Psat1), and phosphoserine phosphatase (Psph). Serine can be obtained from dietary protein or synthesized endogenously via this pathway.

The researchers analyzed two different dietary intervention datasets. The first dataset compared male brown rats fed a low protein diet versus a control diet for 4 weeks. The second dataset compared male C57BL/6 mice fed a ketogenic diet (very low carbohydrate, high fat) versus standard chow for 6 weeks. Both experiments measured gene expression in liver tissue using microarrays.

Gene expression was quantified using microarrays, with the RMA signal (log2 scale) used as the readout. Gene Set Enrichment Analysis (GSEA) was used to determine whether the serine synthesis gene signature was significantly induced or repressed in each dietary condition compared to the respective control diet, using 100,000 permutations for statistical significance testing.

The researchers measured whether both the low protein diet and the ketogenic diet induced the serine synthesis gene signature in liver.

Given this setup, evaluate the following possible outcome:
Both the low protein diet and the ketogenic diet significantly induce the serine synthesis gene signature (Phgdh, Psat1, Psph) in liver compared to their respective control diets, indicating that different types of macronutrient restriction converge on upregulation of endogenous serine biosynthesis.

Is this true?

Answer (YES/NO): YES